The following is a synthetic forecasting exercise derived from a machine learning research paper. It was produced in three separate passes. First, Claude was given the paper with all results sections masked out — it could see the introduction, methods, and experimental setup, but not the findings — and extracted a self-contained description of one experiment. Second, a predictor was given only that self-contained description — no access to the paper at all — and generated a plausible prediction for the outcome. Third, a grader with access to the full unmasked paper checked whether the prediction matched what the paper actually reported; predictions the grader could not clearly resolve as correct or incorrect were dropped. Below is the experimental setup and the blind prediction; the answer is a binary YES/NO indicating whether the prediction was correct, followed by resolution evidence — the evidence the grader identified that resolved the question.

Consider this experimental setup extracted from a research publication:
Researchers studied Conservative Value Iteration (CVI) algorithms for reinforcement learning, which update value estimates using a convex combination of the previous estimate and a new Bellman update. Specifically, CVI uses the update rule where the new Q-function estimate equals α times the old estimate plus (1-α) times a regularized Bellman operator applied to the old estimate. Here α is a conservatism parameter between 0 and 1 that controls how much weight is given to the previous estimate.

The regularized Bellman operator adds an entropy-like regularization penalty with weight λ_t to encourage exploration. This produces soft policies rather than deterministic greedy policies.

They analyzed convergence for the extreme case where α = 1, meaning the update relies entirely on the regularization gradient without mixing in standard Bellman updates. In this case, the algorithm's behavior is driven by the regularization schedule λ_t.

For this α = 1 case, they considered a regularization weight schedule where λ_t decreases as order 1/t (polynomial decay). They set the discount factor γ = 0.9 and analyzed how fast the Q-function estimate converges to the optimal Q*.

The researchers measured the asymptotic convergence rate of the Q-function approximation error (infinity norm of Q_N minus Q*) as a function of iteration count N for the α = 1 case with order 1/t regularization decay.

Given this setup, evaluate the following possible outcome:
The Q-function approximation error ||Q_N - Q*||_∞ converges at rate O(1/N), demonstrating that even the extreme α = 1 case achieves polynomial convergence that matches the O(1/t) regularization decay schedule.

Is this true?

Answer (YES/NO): NO